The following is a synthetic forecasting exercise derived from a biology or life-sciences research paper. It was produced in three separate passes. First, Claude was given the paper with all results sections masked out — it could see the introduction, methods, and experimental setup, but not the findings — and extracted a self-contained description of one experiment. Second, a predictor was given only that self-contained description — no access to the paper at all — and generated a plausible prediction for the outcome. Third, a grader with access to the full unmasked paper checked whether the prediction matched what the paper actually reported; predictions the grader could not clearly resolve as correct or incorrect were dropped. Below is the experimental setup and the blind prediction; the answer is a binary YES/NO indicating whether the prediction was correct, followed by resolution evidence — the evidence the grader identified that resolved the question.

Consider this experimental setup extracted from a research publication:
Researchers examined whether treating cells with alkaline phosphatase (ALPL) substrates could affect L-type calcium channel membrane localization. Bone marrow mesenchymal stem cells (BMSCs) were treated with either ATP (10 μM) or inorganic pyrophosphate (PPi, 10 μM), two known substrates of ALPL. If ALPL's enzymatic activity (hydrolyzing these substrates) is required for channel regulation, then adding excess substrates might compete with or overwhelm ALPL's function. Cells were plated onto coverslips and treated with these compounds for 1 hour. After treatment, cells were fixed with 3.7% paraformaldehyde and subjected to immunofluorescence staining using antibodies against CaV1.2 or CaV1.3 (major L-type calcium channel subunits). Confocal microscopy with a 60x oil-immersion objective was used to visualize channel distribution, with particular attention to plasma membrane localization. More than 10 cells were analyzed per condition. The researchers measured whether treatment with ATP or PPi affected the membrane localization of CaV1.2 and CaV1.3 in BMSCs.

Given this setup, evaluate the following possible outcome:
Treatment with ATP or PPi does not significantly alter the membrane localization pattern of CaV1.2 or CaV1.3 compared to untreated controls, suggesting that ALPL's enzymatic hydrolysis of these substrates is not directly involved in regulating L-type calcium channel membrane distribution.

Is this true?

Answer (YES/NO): YES